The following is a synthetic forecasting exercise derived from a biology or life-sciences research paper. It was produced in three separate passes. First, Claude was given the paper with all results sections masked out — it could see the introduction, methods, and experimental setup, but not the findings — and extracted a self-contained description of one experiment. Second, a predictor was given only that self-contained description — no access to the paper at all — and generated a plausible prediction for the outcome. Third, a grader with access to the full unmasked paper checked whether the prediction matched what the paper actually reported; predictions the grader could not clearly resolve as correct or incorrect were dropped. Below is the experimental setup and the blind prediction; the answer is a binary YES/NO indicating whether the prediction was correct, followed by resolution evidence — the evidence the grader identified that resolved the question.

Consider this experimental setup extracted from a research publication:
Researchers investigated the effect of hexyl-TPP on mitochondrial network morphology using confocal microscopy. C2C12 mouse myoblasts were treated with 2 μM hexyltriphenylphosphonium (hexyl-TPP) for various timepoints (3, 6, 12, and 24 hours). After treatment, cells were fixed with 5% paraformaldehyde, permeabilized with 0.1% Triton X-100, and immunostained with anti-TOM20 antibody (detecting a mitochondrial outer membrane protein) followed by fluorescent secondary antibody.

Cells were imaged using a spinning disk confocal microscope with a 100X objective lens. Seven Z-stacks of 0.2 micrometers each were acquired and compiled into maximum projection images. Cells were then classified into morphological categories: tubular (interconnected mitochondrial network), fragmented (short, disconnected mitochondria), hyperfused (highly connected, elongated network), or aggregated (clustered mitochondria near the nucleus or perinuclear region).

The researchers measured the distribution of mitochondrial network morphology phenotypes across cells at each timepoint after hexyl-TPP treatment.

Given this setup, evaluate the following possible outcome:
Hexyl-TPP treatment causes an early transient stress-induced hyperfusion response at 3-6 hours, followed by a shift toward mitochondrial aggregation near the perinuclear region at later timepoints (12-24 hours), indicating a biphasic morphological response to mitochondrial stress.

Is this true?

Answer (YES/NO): NO